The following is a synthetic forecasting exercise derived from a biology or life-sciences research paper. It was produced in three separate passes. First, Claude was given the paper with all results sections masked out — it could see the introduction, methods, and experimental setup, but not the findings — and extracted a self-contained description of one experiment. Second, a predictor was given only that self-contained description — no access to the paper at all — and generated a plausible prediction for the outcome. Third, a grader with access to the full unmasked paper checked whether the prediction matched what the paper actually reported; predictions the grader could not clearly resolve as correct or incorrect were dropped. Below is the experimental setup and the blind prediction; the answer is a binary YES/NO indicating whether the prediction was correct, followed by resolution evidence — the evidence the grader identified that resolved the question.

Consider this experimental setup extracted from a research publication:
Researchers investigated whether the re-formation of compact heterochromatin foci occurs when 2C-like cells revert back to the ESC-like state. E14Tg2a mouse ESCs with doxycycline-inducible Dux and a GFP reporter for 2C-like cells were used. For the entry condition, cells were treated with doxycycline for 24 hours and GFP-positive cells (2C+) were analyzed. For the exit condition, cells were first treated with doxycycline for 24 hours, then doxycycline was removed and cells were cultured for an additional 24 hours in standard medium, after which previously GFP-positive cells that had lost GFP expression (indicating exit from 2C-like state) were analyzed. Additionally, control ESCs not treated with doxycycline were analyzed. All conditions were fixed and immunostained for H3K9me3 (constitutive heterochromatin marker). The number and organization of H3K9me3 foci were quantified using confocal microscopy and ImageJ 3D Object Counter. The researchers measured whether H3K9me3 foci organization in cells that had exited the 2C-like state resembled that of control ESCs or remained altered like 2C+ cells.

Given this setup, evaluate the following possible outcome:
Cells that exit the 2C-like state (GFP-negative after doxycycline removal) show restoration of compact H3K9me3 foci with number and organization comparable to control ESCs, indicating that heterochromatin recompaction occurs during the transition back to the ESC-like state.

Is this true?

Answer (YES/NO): YES